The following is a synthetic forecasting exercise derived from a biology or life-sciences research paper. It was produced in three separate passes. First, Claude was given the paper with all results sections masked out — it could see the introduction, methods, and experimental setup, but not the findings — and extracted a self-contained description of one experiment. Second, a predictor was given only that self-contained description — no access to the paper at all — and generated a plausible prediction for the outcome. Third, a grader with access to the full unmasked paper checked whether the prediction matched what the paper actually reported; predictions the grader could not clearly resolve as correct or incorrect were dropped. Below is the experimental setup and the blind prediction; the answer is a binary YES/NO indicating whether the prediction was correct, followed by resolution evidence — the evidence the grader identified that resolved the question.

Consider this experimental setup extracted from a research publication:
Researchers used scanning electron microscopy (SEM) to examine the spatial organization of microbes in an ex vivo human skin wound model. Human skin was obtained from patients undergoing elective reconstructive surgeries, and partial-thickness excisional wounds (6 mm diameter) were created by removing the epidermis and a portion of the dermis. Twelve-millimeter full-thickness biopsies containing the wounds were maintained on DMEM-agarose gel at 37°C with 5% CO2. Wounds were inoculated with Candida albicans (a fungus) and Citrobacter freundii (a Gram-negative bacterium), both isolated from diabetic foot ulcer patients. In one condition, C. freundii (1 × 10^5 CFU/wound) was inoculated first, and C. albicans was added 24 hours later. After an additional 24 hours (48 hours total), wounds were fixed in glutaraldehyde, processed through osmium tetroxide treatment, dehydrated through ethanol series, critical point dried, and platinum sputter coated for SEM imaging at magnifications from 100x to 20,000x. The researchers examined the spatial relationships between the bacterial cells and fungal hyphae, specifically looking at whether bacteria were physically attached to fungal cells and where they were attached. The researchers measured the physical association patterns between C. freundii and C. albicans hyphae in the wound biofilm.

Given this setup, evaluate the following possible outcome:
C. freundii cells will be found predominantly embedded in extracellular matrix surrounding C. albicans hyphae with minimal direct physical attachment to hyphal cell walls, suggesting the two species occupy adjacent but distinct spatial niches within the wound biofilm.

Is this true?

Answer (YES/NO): NO